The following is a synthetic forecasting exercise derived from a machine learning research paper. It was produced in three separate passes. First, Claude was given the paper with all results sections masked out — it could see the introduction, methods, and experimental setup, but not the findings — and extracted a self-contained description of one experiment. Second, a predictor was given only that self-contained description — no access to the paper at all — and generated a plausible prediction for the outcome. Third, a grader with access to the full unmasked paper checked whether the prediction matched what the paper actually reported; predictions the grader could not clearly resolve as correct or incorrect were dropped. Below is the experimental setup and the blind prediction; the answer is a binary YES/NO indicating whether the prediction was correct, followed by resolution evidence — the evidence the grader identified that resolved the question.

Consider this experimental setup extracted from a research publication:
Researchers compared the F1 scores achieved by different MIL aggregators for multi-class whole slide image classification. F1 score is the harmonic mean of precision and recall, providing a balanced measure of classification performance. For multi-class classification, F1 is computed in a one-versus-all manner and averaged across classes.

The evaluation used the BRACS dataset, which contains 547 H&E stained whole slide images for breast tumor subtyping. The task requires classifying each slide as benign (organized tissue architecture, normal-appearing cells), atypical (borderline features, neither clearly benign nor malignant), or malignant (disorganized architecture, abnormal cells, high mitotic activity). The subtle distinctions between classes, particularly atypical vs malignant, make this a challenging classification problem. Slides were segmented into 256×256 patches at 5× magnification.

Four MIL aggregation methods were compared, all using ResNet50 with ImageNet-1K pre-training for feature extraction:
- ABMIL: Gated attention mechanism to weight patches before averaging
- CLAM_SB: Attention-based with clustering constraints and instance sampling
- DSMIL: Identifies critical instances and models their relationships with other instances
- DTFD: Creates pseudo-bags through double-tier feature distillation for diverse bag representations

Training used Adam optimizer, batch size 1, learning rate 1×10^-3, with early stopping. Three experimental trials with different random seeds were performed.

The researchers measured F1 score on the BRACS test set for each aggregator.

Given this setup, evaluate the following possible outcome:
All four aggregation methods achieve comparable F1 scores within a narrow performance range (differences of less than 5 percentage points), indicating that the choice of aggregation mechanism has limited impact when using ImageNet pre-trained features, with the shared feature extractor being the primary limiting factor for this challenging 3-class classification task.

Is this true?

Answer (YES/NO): NO